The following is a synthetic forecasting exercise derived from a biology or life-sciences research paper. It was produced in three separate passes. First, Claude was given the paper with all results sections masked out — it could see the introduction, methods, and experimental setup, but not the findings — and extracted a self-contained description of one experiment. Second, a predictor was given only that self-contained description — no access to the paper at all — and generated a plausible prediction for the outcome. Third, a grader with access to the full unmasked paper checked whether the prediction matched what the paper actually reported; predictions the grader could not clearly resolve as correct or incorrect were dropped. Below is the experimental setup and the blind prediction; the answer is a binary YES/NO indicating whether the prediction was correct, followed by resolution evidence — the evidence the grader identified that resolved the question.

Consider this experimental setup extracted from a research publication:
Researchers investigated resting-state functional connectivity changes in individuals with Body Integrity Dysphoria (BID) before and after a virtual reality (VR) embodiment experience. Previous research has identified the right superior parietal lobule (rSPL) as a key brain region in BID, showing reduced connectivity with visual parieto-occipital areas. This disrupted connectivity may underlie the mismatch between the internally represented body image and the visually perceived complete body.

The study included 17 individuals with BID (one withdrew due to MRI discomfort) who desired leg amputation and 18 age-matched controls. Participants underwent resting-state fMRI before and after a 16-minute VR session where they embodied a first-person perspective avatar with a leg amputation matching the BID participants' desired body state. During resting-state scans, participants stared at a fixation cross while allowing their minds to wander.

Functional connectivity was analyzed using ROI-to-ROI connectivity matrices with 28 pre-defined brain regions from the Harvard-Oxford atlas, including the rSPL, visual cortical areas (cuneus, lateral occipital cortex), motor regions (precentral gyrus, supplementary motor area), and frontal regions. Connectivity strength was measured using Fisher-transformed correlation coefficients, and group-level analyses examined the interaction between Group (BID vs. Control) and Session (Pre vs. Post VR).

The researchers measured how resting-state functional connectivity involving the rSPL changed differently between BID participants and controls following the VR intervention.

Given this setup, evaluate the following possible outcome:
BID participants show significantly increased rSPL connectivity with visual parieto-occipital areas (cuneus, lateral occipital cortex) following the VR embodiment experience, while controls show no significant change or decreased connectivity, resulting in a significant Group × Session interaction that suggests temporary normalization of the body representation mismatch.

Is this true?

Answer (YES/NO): NO